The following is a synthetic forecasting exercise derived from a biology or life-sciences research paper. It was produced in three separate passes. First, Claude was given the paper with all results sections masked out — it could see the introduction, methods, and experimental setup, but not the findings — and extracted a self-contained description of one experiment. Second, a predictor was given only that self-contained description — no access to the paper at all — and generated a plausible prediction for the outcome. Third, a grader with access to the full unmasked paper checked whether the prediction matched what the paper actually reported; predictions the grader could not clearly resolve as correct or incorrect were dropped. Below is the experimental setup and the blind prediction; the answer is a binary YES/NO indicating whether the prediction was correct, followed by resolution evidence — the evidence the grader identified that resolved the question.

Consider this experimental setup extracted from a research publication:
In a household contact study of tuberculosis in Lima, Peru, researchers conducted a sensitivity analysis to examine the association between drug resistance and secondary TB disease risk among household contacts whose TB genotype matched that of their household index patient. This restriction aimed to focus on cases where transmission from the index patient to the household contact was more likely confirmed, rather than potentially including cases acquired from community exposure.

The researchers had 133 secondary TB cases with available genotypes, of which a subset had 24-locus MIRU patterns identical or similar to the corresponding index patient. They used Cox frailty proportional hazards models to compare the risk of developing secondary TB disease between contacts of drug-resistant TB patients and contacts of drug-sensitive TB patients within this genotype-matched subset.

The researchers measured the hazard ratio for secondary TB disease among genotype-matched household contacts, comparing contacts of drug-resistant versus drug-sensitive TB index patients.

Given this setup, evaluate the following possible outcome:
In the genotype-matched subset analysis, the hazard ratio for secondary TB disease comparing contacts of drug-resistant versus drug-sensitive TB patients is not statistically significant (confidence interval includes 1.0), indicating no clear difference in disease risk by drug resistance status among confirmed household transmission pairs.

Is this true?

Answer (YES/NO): YES